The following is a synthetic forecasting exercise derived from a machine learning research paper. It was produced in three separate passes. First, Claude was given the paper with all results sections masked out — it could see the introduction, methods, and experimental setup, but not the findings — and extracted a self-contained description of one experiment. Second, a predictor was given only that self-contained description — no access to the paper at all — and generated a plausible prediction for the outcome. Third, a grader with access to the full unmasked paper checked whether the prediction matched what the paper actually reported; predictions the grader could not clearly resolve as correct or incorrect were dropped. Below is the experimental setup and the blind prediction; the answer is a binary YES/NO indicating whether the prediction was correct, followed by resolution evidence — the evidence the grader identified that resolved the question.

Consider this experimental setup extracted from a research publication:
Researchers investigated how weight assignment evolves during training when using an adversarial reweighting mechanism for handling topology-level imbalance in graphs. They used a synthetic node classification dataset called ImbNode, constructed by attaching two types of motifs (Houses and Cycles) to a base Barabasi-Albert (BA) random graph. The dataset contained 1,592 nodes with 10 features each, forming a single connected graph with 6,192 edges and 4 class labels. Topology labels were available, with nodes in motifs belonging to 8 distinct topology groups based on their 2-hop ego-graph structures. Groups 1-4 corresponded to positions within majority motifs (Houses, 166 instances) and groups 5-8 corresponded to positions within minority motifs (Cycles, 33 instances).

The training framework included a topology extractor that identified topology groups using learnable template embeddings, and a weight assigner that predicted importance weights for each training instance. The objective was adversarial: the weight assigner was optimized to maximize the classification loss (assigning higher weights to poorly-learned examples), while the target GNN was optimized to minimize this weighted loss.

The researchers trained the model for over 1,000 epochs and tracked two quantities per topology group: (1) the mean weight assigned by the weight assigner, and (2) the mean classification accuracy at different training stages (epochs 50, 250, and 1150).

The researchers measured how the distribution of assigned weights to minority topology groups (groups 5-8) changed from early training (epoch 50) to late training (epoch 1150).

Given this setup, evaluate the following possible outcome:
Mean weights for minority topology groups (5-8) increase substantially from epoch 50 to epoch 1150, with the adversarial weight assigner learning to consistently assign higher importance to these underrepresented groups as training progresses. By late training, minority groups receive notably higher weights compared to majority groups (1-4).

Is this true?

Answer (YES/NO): NO